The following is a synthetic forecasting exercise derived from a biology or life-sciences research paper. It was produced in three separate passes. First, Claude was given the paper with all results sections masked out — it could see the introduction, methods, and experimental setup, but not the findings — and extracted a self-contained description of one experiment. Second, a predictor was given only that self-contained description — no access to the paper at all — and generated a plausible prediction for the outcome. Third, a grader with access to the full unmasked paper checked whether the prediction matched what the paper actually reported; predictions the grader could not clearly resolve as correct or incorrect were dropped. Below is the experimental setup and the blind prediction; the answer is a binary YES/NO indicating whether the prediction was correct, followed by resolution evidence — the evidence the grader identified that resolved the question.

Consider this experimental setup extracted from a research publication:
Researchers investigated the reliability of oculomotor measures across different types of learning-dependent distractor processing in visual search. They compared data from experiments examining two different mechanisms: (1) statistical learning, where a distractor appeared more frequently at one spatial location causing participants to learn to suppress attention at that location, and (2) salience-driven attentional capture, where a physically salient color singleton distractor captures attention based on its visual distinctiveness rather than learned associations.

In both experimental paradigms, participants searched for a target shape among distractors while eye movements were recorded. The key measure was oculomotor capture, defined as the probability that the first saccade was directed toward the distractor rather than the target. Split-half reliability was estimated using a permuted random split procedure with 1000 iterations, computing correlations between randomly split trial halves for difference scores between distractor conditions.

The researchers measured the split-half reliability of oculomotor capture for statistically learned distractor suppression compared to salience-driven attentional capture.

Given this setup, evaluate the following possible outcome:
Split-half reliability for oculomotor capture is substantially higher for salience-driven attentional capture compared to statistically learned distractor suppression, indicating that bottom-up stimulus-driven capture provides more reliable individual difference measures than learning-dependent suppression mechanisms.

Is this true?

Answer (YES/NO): NO